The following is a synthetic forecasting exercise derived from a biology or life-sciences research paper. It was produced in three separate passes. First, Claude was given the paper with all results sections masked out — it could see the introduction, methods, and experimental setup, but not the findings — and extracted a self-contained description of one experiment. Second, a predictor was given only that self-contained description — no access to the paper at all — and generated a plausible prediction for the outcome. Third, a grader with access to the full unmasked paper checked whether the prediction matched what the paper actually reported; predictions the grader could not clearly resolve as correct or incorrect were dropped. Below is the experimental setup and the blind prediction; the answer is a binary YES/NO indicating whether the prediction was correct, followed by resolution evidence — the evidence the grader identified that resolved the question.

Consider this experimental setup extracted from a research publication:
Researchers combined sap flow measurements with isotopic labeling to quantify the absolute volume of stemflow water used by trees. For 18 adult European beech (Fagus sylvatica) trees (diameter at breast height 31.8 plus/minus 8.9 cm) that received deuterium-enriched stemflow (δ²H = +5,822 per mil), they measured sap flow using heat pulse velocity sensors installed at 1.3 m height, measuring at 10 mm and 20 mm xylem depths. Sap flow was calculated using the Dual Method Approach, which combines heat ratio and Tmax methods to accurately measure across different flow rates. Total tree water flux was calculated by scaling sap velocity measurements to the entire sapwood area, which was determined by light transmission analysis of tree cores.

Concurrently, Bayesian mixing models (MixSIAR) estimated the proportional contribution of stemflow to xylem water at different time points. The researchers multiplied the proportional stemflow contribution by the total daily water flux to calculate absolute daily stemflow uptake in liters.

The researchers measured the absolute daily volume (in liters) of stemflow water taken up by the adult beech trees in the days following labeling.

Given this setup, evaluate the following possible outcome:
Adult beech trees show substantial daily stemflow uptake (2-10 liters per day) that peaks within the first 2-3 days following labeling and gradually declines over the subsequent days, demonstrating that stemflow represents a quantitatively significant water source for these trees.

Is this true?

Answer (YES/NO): NO